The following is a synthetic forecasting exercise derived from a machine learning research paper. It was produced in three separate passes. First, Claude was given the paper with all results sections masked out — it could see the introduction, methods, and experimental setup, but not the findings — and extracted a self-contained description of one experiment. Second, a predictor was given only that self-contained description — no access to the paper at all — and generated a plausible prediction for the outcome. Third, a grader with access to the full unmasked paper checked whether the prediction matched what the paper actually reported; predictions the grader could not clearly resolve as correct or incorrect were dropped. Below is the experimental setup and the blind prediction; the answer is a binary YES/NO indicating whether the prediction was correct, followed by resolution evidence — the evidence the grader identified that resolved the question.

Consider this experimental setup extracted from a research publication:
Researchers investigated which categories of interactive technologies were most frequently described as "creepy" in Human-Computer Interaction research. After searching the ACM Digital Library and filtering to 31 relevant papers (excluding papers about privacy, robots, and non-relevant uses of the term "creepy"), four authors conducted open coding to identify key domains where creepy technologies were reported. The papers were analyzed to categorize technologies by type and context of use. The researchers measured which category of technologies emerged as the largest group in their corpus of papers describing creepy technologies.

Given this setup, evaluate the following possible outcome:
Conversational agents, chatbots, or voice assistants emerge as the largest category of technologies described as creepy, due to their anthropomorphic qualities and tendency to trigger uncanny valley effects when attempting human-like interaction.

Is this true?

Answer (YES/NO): NO